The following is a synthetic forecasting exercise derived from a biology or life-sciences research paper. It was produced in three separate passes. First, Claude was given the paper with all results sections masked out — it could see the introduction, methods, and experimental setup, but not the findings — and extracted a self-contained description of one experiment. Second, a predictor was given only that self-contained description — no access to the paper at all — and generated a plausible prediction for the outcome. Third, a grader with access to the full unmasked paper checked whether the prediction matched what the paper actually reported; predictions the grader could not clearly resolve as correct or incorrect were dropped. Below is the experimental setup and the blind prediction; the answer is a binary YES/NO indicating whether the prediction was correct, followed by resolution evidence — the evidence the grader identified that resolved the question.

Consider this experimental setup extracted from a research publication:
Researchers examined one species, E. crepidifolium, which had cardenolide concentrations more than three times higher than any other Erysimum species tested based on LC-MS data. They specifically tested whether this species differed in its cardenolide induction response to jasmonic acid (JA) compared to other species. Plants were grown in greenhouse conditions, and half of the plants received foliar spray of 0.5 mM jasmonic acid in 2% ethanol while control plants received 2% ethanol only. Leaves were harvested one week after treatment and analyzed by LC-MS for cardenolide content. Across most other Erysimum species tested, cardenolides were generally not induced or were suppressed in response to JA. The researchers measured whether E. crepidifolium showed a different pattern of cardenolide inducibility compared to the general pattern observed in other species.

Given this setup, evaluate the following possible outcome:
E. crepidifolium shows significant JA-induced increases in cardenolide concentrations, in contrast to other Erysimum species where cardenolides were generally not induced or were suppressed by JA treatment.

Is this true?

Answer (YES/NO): YES